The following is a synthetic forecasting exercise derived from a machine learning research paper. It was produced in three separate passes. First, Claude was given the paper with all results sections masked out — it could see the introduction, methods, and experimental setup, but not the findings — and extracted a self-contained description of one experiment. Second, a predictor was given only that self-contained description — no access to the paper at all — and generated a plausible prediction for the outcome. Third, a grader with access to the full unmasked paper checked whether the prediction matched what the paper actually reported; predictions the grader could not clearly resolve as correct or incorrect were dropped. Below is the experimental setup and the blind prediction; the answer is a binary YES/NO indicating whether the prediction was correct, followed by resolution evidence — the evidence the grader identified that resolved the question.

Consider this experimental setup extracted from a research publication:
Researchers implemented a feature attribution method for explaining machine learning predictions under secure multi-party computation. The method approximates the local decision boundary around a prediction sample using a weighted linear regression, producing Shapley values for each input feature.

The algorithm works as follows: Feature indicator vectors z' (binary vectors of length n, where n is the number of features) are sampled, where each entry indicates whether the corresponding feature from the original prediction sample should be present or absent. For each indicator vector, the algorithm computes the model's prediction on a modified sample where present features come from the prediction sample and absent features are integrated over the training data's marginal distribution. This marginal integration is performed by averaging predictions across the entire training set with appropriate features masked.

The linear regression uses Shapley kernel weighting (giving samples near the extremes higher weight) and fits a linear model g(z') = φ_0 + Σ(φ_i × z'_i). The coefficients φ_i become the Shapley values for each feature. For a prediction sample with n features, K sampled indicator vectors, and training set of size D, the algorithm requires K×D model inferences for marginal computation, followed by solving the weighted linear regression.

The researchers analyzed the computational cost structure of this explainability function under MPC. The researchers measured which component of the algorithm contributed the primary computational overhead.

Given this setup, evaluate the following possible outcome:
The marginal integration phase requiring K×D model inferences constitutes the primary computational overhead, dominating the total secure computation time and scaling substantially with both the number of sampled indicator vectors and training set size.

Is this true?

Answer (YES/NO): YES